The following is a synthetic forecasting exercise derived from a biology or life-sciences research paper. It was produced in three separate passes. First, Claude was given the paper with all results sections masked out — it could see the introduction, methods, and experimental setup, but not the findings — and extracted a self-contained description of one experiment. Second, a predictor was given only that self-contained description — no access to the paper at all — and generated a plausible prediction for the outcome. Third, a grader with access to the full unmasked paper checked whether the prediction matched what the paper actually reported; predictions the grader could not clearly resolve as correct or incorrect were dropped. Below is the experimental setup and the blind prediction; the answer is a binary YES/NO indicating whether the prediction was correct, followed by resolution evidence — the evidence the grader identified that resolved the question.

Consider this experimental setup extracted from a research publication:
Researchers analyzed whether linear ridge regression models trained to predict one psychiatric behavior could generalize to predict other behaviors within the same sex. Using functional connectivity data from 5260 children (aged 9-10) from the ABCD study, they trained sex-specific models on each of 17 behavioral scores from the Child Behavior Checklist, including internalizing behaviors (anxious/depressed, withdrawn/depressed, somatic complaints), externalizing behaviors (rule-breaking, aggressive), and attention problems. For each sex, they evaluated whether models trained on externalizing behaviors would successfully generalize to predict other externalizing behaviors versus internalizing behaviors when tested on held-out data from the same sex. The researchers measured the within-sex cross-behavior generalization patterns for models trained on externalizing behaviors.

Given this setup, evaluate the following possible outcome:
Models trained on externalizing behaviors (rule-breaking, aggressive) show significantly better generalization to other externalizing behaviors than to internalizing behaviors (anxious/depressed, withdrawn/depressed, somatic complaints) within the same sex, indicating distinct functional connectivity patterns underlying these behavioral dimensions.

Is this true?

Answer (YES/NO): YES